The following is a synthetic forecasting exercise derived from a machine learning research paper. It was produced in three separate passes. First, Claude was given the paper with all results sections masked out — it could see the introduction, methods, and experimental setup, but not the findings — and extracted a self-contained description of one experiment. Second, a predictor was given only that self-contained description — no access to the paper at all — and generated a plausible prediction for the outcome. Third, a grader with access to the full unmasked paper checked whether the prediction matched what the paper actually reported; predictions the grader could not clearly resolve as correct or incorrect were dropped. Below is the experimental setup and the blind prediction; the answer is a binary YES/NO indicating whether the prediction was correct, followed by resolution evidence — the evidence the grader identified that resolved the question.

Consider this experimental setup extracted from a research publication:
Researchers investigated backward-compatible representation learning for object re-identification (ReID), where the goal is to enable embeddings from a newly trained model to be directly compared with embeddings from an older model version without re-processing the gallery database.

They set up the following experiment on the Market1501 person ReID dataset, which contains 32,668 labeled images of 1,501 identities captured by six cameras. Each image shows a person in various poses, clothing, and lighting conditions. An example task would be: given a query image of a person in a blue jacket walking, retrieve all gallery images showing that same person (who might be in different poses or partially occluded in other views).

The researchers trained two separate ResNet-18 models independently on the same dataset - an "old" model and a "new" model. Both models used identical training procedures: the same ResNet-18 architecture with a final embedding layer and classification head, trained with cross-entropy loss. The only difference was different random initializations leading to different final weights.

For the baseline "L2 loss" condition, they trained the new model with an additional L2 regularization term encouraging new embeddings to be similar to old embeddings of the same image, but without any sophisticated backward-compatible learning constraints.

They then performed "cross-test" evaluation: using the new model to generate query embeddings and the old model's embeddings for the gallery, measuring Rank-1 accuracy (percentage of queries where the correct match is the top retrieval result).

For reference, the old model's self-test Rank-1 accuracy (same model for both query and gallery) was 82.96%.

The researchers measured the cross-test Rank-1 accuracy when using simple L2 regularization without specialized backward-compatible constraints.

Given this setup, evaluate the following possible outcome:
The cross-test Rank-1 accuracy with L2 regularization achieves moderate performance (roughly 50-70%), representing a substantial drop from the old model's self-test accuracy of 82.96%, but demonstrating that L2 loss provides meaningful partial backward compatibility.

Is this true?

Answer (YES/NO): NO